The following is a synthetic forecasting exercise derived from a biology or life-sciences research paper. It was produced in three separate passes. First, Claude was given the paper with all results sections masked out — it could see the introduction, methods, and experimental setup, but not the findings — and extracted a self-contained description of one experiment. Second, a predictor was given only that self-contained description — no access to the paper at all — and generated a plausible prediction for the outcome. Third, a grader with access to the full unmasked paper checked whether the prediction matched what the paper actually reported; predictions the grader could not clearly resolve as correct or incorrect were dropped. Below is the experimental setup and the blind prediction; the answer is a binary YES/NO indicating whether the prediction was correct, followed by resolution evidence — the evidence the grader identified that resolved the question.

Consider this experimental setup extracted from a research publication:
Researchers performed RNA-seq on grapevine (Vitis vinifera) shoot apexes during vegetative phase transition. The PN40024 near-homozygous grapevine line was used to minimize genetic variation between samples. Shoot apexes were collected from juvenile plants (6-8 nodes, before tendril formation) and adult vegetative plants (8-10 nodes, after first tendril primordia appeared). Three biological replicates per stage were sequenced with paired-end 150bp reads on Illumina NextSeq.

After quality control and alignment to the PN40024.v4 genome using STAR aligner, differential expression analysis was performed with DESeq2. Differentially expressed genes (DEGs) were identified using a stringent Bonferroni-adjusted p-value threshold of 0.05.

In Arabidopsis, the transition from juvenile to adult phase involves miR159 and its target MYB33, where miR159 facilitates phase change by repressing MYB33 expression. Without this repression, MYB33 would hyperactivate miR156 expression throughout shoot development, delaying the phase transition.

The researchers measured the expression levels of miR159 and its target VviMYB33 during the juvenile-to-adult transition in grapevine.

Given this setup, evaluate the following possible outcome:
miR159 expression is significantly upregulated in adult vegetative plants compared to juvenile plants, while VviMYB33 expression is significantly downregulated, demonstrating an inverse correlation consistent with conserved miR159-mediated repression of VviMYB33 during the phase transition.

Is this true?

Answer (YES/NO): NO